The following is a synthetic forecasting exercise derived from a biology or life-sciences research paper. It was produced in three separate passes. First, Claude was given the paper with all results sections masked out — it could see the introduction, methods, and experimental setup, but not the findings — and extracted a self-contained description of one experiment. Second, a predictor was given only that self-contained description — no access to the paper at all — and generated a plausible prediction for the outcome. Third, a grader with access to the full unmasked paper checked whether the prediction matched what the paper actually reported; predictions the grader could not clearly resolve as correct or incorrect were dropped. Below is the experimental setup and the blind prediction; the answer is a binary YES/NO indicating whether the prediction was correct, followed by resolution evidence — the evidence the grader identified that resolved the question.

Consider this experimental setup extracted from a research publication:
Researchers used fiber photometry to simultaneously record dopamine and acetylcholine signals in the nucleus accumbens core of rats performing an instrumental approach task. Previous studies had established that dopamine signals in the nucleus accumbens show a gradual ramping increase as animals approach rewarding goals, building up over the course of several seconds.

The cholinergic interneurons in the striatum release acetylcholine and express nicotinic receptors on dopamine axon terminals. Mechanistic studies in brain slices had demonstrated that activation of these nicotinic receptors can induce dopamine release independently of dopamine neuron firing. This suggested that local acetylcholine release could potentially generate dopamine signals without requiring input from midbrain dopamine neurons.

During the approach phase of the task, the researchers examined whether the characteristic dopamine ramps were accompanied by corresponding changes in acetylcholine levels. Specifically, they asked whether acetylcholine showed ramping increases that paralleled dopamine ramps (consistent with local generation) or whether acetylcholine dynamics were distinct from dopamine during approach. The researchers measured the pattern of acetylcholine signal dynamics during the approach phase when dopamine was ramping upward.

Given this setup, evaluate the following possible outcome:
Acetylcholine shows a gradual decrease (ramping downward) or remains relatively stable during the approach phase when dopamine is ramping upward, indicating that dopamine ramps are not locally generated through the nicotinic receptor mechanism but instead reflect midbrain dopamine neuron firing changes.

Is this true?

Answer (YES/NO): YES